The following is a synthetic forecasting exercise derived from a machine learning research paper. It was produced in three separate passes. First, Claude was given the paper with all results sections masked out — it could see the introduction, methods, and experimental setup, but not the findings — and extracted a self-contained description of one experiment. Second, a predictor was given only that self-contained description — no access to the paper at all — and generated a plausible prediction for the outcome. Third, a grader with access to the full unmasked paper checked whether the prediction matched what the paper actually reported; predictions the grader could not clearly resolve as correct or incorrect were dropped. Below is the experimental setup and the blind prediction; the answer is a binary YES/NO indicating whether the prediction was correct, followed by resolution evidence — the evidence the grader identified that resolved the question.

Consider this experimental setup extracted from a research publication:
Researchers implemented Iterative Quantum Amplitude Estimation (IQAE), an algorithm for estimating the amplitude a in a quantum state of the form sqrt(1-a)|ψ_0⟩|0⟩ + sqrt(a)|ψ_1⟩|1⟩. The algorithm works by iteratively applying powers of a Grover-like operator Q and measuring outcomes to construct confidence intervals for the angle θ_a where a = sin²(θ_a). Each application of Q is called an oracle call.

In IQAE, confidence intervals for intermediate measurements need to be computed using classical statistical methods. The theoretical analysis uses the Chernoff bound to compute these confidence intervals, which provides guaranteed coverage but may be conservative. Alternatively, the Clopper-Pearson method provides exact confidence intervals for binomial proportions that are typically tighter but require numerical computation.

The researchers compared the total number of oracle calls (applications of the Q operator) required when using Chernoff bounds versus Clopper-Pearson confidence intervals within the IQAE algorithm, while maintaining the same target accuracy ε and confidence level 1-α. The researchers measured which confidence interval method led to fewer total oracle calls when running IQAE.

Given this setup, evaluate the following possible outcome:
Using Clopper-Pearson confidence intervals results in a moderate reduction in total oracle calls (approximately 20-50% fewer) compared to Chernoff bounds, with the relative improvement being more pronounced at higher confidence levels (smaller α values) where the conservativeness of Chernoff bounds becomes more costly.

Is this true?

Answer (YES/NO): NO